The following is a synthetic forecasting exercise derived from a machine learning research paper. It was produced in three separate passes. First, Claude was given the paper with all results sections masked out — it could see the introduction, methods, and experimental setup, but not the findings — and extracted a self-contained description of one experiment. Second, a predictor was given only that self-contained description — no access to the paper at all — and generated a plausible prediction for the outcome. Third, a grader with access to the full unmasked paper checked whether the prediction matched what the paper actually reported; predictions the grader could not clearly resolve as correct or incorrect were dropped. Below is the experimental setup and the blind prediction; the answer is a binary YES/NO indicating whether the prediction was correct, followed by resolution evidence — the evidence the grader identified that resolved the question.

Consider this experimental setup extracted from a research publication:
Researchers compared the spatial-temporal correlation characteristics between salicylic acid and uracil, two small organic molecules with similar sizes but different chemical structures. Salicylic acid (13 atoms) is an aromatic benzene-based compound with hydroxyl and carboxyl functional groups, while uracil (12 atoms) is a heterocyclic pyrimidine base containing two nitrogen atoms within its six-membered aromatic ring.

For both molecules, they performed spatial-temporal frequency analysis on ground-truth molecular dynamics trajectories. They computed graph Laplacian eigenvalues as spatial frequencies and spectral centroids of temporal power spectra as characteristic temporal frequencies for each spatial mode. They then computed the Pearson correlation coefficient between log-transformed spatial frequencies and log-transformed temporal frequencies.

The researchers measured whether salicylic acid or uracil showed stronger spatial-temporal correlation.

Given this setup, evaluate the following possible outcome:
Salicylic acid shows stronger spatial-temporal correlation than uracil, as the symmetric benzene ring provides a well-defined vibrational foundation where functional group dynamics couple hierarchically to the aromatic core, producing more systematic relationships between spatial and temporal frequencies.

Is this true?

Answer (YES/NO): YES